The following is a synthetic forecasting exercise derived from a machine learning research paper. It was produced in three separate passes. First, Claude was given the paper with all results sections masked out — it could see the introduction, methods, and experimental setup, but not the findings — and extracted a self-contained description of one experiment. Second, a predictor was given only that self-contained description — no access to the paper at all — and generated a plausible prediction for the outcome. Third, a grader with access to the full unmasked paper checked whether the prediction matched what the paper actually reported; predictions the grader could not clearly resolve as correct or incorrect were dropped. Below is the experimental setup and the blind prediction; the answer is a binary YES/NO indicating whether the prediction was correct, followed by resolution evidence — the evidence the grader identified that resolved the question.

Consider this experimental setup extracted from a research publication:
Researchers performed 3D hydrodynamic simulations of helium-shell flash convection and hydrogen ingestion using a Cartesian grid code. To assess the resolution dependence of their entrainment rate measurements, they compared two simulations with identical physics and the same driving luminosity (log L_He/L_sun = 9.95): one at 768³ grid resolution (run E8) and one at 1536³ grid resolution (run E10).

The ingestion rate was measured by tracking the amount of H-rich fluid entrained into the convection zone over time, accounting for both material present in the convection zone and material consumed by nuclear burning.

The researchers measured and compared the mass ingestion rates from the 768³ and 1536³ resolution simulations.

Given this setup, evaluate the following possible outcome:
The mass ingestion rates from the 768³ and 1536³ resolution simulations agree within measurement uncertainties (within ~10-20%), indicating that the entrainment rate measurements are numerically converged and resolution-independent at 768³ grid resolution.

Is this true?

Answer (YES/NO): NO